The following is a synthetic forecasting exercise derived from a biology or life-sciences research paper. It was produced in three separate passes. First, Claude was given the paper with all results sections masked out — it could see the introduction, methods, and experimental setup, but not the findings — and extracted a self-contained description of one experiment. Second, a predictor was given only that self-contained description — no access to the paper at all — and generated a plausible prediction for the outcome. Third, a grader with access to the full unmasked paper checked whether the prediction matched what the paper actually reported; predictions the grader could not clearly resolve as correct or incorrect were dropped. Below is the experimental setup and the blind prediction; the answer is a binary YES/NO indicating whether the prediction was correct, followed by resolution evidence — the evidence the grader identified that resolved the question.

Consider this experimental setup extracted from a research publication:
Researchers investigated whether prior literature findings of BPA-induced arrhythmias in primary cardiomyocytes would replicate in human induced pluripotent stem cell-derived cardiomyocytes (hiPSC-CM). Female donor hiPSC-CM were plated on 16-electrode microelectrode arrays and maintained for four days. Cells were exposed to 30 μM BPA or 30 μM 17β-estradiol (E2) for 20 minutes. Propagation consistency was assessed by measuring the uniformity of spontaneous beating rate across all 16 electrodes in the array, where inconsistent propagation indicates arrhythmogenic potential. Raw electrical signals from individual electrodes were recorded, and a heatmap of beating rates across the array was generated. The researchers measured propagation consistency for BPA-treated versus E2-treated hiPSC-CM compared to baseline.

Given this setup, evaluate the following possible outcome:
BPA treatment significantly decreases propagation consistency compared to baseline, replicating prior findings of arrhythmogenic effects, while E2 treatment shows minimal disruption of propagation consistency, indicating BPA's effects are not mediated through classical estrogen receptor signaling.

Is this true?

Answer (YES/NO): NO